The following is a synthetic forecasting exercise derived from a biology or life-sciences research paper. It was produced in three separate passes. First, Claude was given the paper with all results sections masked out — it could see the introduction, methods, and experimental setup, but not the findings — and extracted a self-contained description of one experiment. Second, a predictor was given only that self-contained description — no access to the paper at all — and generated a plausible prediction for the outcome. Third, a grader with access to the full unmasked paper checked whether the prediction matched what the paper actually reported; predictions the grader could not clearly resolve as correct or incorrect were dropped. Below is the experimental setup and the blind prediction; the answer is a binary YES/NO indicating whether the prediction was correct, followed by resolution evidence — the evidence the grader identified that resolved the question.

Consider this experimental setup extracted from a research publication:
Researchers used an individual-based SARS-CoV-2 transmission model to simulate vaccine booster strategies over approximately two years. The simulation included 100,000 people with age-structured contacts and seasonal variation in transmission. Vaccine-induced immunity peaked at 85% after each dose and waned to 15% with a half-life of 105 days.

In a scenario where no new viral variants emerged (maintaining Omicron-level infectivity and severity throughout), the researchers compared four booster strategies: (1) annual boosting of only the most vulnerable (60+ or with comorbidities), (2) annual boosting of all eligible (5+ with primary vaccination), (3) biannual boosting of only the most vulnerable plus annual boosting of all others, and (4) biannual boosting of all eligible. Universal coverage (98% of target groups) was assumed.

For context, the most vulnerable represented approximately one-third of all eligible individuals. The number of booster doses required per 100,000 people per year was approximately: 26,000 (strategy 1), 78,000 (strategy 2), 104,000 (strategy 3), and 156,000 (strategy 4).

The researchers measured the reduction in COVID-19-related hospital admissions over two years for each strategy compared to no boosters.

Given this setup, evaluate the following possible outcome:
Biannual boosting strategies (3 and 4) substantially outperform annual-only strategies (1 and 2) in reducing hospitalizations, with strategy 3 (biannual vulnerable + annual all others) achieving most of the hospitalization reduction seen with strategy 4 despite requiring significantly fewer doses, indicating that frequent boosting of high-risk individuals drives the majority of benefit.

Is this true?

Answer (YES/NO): NO